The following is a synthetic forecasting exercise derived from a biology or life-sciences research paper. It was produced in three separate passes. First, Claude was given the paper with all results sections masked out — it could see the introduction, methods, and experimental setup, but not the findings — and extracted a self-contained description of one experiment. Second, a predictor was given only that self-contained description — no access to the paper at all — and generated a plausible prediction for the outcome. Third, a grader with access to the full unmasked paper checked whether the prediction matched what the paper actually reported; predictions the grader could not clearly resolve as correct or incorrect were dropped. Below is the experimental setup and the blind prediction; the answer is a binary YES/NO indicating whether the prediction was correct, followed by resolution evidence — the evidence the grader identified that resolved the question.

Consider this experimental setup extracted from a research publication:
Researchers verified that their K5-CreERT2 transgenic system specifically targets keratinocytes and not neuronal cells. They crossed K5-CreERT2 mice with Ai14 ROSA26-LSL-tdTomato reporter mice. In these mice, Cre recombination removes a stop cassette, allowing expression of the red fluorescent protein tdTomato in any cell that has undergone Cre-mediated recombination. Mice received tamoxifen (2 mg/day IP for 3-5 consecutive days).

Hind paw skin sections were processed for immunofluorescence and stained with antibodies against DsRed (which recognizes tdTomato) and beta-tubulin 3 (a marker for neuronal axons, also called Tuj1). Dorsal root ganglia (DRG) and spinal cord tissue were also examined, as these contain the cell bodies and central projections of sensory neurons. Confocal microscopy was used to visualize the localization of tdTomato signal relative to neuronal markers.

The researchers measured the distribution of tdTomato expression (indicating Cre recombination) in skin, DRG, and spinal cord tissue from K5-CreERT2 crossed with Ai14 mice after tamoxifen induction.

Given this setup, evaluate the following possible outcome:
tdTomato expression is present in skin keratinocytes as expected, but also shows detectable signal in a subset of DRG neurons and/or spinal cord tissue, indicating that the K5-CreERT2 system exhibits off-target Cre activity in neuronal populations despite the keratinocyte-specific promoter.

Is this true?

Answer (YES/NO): NO